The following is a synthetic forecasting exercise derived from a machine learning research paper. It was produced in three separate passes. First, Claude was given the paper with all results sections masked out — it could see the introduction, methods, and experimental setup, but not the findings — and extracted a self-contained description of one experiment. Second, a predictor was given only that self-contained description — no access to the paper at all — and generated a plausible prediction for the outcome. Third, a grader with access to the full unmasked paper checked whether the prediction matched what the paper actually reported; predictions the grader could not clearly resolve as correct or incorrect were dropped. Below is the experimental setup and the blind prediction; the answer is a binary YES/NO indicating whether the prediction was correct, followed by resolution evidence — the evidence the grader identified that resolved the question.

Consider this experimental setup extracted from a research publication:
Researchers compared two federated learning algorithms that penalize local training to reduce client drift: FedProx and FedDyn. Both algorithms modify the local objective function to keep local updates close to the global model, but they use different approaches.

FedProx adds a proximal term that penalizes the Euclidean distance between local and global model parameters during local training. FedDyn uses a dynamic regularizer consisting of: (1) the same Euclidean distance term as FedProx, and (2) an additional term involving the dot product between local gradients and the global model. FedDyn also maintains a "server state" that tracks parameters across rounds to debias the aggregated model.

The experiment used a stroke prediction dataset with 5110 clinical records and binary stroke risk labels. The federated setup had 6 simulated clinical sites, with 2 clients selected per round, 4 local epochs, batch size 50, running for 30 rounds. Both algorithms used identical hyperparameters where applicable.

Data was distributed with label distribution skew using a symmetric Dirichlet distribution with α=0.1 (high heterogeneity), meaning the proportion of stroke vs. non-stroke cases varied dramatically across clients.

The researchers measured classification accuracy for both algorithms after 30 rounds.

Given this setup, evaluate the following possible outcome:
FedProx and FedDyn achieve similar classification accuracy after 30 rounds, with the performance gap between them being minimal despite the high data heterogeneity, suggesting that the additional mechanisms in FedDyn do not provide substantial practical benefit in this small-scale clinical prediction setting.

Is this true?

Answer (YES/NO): NO